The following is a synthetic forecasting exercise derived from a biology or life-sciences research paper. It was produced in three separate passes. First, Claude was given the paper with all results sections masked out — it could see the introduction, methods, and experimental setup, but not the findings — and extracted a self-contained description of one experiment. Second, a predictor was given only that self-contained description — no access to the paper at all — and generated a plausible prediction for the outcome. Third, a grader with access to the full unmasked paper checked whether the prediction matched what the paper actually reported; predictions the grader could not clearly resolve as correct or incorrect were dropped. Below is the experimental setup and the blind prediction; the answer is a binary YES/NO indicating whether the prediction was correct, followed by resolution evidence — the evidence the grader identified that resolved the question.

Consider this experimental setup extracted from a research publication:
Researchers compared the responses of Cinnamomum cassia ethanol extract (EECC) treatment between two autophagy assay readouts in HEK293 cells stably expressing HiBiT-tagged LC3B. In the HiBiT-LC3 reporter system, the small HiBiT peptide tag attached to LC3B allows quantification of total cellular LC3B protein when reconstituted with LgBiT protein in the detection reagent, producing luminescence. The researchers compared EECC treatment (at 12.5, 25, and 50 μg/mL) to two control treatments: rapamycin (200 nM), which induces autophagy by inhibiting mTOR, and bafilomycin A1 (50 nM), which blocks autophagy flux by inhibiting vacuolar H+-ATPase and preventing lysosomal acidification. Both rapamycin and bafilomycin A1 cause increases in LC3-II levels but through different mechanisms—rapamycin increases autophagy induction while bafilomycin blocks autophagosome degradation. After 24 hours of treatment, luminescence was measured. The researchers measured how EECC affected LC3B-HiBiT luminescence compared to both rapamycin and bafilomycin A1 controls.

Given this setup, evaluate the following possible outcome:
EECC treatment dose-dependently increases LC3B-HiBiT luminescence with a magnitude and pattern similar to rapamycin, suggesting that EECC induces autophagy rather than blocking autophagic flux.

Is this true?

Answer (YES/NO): YES